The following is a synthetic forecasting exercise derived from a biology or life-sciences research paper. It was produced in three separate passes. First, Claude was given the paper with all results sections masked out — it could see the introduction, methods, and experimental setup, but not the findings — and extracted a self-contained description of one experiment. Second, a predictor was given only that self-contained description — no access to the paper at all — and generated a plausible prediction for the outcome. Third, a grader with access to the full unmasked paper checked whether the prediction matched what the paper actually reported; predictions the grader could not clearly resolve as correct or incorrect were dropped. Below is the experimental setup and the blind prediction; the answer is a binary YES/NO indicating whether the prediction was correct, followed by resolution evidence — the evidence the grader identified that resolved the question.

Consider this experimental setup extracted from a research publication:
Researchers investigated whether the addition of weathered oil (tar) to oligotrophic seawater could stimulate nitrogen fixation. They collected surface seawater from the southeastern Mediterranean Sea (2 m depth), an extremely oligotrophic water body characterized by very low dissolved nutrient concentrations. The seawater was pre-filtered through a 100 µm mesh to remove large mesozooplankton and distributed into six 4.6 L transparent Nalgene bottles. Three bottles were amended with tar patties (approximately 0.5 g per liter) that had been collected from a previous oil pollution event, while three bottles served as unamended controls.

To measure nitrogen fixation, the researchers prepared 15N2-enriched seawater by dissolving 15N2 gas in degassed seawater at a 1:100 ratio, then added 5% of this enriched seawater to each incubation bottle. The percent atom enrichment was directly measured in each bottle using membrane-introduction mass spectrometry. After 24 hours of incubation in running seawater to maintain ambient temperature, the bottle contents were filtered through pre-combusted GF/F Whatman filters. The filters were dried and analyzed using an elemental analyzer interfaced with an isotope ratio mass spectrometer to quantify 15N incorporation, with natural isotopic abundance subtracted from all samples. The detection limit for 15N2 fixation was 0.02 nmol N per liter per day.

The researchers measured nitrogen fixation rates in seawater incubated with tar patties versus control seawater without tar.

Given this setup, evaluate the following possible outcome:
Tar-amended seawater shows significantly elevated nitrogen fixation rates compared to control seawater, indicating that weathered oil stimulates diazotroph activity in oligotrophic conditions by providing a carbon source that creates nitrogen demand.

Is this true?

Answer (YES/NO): YES